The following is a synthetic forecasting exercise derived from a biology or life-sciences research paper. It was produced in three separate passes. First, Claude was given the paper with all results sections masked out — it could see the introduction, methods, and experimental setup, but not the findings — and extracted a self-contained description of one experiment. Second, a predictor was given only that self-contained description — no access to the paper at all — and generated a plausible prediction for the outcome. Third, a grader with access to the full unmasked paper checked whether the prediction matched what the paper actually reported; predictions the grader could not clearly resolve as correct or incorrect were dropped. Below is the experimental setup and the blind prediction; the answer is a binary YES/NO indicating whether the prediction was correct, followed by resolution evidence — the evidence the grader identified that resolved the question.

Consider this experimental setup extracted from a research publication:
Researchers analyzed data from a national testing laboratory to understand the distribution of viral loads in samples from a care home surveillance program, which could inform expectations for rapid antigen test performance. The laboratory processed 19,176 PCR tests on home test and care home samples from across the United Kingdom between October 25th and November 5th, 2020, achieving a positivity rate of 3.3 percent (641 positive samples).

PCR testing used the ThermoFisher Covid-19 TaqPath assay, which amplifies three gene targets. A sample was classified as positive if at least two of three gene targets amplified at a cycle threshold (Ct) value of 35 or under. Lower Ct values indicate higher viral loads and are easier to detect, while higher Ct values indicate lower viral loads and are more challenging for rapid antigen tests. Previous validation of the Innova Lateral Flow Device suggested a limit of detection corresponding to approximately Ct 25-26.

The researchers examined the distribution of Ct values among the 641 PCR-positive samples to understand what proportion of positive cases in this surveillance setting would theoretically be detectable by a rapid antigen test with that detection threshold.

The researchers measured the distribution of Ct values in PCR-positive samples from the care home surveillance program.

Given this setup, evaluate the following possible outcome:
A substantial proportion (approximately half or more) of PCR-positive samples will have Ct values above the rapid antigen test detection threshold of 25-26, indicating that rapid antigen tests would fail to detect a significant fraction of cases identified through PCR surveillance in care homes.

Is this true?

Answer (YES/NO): NO